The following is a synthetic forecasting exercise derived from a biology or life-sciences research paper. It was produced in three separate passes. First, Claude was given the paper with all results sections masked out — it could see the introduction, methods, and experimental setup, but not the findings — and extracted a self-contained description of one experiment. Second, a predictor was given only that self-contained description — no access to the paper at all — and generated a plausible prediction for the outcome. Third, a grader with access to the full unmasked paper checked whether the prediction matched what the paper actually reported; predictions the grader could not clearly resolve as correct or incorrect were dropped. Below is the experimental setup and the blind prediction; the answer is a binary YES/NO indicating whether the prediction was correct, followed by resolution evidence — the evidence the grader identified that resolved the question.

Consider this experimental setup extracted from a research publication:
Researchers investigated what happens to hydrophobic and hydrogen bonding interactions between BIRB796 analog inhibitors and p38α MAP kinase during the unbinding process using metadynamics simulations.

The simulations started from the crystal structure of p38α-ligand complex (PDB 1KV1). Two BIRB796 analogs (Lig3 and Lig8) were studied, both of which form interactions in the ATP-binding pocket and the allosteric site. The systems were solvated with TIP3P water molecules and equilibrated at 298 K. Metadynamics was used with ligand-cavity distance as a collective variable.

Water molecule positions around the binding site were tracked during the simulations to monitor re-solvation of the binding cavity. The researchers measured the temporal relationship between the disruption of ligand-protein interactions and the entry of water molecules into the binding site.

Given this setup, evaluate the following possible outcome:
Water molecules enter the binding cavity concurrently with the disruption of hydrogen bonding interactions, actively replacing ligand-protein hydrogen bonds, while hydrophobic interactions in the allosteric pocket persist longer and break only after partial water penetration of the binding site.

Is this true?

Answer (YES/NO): NO